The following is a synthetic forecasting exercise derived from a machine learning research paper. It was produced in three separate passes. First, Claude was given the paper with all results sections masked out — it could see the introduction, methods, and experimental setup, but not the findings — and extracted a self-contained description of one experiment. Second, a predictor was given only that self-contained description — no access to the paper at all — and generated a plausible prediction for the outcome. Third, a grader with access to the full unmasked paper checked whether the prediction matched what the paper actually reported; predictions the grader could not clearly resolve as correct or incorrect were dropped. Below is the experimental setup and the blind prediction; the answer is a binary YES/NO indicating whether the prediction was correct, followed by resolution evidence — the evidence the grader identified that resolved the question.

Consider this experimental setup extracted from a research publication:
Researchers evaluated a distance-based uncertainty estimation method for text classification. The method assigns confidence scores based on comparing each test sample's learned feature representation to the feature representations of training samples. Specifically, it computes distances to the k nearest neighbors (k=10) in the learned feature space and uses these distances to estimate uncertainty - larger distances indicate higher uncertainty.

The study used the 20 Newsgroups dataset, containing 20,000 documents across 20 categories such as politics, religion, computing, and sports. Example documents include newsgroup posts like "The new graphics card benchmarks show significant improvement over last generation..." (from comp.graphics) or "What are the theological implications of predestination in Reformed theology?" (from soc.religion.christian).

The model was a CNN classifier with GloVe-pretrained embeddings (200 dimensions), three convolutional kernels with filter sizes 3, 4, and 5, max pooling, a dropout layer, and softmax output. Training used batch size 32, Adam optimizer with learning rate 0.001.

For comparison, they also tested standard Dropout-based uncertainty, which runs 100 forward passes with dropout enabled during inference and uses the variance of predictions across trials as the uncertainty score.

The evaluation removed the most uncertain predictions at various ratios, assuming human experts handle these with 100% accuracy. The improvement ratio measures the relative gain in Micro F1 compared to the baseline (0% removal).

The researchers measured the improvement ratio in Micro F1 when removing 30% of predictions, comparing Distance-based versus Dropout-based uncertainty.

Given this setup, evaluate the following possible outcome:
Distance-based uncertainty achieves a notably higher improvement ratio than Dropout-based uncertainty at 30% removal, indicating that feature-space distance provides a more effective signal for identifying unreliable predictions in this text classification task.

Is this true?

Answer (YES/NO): NO